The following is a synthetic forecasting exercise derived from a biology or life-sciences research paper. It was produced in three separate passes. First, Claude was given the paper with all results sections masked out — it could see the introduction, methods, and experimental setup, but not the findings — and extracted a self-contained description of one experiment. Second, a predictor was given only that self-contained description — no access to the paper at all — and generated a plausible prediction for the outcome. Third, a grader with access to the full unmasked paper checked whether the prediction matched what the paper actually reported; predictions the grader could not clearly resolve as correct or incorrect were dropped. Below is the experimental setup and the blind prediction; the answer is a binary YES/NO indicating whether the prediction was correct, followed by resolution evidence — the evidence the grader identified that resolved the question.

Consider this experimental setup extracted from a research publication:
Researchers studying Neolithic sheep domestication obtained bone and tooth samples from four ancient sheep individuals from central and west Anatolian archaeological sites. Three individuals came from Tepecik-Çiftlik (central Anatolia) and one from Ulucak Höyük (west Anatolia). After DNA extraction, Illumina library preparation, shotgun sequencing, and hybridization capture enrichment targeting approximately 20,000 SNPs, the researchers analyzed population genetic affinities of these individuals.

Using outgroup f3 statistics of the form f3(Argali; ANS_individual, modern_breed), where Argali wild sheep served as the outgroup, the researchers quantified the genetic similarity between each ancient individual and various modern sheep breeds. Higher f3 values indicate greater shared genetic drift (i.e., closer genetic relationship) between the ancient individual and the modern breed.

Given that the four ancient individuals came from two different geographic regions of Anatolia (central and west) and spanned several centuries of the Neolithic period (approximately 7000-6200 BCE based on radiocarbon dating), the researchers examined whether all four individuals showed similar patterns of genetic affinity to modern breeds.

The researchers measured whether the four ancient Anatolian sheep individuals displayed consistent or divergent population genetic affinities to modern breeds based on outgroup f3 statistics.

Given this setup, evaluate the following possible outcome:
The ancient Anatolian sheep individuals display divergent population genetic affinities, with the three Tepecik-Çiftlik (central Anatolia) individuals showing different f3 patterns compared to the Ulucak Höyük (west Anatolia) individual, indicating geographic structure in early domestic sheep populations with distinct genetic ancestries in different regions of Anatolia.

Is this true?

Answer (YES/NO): NO